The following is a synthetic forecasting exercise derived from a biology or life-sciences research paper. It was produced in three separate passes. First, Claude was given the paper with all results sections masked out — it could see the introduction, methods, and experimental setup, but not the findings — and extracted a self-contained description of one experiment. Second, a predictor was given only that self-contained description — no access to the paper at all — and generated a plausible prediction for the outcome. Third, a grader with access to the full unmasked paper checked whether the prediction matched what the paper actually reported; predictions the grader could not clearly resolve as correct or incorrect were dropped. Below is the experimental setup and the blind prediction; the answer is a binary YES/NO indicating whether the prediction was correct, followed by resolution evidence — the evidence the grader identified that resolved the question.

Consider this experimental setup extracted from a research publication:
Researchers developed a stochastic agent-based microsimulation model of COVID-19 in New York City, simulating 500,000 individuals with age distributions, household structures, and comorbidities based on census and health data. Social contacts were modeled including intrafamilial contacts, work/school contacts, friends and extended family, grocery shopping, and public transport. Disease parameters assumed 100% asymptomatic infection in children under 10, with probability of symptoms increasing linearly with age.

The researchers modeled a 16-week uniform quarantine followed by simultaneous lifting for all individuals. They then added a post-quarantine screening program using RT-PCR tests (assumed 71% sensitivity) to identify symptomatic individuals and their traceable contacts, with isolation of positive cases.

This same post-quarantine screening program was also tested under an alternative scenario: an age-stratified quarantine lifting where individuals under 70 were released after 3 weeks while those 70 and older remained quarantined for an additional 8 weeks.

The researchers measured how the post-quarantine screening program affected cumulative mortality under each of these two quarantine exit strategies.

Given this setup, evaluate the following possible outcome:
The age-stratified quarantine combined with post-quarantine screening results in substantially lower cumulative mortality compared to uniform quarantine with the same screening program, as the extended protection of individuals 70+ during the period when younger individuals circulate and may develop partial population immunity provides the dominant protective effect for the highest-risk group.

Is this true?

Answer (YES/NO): YES